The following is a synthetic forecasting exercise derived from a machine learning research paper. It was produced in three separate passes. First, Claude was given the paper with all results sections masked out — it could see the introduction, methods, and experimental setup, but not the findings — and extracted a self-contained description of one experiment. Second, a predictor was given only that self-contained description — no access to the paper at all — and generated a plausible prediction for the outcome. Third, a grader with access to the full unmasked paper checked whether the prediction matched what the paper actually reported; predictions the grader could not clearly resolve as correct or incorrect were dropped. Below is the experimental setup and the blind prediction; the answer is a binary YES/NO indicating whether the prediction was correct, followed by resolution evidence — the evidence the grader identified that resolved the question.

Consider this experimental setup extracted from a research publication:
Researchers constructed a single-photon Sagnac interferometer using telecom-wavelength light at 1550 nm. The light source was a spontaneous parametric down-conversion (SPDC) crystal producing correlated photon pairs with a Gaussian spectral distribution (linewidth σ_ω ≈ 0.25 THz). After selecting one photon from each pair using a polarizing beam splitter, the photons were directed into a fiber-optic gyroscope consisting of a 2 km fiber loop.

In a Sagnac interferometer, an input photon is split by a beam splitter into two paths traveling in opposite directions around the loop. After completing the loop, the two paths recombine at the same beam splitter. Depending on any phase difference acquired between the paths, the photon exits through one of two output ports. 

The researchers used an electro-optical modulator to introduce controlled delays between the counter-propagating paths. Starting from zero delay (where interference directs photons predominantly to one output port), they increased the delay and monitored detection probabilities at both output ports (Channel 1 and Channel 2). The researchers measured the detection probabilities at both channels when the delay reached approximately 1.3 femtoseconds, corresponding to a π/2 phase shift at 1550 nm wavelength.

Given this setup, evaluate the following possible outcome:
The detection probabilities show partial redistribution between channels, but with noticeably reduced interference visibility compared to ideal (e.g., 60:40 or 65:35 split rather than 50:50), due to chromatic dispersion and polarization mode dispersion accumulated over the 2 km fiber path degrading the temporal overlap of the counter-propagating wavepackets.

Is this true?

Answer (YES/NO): NO